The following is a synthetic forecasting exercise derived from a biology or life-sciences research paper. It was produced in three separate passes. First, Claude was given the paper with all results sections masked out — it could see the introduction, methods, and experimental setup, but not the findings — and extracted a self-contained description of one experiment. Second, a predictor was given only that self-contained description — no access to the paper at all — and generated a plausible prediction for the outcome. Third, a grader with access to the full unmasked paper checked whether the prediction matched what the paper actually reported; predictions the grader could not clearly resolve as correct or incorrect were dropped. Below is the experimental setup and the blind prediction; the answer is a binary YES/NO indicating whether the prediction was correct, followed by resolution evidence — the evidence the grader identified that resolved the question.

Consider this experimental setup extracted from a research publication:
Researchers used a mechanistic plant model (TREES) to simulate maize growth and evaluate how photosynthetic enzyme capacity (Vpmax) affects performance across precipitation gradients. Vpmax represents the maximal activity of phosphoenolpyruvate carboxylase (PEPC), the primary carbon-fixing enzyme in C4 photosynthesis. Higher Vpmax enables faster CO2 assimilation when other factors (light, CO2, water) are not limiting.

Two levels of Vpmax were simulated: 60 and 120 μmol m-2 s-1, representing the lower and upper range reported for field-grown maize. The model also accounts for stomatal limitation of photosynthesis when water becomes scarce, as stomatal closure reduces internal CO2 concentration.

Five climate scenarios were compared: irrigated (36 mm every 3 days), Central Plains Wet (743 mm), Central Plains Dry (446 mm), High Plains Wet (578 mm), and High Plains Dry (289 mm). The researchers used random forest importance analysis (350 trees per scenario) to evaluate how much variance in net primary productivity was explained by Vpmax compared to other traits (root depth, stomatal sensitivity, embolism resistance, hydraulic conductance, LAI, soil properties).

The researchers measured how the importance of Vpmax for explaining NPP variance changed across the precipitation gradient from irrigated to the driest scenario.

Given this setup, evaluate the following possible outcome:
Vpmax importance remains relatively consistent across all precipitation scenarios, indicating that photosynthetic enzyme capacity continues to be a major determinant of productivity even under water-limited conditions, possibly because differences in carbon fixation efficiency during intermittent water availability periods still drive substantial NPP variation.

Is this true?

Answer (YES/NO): NO